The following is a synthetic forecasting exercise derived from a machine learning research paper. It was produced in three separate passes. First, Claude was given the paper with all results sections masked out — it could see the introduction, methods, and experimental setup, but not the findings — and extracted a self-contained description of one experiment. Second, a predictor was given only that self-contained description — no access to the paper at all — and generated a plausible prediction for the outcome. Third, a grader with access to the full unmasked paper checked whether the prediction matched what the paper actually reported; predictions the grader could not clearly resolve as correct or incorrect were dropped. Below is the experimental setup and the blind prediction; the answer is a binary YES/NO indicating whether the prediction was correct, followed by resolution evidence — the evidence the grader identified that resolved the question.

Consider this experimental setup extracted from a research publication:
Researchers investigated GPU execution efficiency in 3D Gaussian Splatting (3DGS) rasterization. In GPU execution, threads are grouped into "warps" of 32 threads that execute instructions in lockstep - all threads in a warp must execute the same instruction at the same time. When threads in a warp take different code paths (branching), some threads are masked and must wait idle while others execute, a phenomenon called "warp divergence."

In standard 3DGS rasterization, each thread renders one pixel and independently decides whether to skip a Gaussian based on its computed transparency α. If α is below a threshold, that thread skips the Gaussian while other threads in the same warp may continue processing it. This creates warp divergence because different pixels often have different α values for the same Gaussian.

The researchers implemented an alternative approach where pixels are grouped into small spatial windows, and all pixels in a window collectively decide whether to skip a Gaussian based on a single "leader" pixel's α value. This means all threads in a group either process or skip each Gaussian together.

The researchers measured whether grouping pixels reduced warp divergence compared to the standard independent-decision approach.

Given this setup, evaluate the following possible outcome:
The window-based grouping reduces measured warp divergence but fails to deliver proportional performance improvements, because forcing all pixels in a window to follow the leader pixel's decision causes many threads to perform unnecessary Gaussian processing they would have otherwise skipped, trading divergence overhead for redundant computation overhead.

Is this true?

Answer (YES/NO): NO